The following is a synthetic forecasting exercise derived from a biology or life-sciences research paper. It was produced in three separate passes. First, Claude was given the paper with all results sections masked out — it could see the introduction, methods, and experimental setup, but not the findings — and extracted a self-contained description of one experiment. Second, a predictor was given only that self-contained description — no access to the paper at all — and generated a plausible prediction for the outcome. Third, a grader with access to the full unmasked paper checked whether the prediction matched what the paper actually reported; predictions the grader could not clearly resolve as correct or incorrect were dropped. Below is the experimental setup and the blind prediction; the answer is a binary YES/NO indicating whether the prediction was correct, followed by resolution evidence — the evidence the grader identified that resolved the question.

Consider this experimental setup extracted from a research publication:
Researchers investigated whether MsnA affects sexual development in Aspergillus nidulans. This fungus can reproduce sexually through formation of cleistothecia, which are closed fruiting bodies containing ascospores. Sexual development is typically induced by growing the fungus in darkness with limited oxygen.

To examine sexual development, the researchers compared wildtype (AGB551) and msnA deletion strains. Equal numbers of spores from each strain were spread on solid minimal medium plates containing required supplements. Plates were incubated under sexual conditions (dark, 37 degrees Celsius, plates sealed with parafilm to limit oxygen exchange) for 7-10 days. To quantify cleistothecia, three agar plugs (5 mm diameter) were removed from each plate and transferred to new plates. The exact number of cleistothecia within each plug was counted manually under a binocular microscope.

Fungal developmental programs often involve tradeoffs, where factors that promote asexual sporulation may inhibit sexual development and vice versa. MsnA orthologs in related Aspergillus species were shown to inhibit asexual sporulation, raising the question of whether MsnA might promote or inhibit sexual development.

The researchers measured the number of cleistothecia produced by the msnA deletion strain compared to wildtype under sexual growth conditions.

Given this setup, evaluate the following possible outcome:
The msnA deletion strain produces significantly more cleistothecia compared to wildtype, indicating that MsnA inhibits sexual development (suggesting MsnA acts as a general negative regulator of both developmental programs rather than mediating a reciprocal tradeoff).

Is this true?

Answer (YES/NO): NO